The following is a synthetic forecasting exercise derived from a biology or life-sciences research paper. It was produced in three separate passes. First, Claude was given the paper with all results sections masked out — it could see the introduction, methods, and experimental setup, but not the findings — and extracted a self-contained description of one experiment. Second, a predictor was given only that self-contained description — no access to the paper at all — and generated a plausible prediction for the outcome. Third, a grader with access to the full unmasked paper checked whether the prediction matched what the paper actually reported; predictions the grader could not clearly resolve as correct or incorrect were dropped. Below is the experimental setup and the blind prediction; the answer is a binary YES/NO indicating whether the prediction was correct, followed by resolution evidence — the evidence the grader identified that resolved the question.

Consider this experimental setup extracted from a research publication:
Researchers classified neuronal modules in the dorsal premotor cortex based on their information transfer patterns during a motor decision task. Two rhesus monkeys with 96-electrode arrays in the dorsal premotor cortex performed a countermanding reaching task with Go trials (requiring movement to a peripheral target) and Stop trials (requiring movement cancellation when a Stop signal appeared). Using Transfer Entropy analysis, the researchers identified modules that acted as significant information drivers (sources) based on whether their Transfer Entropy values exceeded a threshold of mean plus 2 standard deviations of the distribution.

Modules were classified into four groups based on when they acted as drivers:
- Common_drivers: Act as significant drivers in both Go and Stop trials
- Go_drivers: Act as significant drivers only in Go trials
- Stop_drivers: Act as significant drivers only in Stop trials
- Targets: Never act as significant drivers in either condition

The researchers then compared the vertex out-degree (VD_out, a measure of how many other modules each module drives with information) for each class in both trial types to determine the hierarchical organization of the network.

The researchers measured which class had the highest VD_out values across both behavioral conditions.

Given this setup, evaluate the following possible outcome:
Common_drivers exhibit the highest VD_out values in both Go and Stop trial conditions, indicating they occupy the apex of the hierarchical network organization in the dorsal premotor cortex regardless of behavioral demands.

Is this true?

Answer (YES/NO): YES